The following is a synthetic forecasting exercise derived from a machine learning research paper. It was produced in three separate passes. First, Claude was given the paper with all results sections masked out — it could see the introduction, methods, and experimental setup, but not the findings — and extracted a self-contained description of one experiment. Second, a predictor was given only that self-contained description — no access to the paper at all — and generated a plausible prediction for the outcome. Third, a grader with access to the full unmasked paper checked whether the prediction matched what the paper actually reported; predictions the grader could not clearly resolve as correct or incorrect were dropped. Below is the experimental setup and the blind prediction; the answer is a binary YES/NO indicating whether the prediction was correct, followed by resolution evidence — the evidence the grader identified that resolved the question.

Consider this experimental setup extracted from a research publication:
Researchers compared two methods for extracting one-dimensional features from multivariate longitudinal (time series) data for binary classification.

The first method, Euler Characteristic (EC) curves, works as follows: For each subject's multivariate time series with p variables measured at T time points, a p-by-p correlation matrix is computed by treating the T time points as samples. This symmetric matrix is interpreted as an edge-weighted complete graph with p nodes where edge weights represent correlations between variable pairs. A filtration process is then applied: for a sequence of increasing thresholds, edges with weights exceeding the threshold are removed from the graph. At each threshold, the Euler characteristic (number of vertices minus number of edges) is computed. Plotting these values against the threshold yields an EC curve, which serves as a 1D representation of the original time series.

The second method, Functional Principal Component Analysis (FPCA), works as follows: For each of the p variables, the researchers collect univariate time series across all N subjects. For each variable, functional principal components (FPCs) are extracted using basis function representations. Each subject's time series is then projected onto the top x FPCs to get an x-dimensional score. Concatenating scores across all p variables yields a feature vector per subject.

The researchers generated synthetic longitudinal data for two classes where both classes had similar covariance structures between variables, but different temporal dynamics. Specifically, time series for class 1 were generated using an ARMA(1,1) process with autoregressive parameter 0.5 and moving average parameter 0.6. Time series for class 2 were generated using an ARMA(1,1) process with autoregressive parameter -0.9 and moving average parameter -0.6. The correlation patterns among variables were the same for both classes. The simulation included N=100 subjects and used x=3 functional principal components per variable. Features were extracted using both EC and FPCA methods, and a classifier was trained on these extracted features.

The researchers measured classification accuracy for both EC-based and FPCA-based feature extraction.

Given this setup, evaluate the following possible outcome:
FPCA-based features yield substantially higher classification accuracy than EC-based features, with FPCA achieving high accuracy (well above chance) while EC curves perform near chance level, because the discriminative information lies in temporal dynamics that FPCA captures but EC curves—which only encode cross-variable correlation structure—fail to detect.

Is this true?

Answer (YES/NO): YES